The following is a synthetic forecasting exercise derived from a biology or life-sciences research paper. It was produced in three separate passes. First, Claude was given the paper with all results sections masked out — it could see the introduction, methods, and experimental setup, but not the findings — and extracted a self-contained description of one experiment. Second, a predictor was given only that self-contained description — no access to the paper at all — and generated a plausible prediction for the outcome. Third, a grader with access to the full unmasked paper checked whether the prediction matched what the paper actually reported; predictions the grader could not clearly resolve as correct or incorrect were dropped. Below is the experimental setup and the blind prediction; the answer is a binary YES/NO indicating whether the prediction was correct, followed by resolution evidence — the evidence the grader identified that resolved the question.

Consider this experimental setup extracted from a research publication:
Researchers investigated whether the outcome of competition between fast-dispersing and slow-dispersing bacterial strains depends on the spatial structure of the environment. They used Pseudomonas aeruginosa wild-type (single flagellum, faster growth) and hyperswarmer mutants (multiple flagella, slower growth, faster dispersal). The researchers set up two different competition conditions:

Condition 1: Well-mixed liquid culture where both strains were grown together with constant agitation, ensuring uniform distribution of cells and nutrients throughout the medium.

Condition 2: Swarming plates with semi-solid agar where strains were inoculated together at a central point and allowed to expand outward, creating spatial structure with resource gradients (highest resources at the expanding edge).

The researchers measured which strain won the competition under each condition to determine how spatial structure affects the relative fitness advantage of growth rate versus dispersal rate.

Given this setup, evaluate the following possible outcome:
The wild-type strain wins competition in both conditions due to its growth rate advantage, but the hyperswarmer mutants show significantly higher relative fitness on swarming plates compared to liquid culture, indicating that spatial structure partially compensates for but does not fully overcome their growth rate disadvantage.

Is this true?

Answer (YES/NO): NO